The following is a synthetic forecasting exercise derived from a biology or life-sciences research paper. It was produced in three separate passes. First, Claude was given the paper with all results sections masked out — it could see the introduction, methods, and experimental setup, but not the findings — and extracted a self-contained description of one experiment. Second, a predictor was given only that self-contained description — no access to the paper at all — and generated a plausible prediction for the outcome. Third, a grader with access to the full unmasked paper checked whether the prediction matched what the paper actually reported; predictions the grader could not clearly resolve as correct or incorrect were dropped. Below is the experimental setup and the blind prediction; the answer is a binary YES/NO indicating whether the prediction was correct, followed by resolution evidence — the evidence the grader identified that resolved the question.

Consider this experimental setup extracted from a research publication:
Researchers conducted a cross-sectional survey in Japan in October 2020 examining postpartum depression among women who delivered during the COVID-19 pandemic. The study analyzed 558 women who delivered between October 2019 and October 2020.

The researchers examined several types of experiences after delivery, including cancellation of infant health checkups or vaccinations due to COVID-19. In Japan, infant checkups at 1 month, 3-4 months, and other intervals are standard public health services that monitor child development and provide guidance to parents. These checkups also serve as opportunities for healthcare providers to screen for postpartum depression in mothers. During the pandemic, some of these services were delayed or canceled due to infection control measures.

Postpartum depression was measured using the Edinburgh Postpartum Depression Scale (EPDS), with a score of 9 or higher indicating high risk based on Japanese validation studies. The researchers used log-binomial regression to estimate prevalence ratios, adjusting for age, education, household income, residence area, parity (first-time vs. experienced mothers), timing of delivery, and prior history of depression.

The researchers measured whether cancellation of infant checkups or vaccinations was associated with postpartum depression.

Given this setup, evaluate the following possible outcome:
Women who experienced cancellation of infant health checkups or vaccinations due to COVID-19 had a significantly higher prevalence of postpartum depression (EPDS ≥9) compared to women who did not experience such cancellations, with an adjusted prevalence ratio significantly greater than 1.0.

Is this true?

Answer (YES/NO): YES